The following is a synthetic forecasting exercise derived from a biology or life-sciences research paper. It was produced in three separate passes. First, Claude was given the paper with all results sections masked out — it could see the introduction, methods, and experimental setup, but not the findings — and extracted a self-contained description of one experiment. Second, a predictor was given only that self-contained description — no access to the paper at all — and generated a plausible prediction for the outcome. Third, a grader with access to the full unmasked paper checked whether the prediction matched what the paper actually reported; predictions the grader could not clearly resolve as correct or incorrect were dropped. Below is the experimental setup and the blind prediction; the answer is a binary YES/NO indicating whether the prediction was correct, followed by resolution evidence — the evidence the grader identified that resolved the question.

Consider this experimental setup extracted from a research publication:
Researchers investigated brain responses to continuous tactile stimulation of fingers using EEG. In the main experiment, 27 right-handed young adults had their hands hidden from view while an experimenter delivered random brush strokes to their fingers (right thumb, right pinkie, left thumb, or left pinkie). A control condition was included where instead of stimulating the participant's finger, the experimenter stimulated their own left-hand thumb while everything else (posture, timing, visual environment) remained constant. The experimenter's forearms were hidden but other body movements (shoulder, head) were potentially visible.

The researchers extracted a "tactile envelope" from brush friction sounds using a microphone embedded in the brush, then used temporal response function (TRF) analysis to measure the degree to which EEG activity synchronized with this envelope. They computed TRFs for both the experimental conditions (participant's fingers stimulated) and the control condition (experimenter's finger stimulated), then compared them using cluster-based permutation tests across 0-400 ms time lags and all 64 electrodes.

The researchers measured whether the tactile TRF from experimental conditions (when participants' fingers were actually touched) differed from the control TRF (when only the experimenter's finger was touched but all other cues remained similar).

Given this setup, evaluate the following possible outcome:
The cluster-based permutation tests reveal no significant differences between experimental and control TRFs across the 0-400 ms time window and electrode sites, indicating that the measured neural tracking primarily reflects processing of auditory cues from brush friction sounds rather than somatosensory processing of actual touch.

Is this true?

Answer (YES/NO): NO